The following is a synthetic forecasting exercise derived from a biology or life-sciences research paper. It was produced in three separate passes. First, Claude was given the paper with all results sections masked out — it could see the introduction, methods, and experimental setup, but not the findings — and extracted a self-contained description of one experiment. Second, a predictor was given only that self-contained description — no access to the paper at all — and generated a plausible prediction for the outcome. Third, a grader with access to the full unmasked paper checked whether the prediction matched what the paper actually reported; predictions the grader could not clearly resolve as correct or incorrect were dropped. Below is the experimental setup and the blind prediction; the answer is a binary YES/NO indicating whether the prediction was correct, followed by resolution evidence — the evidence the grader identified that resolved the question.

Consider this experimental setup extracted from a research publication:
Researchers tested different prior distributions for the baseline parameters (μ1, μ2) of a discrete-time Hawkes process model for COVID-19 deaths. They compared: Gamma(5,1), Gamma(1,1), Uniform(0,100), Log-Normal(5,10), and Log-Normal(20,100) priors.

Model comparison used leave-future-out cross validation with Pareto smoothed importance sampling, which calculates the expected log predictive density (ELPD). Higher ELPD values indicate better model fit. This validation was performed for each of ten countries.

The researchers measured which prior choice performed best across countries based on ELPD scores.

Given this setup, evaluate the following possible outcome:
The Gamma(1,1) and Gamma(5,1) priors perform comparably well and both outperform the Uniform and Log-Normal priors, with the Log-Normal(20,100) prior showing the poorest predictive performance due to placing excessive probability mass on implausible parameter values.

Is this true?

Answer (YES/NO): NO